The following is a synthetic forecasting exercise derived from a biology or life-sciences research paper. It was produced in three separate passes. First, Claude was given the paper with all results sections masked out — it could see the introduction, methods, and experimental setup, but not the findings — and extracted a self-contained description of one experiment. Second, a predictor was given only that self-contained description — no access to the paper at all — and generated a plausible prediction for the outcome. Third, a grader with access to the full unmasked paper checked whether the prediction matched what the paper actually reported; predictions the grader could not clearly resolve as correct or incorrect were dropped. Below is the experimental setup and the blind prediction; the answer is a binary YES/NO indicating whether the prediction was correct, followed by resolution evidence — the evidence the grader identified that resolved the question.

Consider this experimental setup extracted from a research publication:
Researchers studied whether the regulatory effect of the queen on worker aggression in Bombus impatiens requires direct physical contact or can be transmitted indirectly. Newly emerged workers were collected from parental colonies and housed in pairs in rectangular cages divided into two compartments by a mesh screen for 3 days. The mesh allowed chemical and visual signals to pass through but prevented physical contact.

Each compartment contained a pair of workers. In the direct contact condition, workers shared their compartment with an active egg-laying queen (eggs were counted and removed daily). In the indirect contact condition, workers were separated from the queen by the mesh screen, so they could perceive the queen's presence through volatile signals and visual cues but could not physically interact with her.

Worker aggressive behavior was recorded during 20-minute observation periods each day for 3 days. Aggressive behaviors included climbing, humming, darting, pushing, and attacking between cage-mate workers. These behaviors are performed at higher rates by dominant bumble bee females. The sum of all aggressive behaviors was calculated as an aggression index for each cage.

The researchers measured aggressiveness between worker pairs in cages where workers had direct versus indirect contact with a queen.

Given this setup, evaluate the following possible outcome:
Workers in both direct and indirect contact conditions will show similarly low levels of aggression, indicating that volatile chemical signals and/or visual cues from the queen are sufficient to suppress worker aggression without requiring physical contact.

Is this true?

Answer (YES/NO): NO